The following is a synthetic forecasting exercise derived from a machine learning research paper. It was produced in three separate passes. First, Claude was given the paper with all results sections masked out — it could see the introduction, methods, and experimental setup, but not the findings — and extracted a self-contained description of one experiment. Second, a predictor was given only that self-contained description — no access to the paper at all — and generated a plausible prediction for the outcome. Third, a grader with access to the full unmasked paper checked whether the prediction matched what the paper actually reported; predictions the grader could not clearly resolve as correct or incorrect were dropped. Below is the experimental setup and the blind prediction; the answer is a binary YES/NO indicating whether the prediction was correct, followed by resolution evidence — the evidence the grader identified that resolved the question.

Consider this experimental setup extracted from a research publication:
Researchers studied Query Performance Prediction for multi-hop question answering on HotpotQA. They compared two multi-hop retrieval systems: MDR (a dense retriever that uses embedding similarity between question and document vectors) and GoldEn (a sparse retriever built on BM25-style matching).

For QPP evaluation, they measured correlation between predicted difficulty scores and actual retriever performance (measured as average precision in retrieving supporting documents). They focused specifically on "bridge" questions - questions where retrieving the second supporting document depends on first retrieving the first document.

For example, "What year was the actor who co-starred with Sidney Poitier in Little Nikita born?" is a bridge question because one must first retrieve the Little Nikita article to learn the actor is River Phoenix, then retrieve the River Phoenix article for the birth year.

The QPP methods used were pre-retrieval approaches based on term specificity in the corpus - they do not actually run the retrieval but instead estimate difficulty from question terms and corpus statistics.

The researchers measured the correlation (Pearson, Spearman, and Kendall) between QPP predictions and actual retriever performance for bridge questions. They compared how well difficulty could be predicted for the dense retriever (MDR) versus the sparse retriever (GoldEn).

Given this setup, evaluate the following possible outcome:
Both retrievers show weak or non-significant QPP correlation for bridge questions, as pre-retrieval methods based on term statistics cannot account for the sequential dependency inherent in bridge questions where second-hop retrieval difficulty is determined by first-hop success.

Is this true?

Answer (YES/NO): NO